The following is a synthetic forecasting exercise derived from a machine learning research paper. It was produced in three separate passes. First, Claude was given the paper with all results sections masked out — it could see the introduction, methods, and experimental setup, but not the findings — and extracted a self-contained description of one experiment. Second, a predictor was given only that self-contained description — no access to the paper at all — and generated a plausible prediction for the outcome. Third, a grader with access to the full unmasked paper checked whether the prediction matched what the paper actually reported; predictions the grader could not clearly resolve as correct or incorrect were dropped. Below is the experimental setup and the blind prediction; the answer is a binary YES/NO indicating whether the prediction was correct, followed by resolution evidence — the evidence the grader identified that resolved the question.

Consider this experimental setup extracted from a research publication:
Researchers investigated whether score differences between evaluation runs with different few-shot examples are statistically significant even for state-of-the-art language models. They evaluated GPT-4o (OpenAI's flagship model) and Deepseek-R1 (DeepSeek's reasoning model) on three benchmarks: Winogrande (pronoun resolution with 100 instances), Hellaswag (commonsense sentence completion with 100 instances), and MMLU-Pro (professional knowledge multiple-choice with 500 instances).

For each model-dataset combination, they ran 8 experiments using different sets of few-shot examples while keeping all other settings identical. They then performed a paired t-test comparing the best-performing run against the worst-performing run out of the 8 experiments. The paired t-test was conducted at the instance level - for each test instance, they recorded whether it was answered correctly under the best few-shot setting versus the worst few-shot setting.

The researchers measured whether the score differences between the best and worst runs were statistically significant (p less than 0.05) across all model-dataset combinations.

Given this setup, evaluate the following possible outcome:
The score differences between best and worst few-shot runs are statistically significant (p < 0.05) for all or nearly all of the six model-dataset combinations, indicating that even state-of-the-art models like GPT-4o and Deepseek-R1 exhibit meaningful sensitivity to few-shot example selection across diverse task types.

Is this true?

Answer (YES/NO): YES